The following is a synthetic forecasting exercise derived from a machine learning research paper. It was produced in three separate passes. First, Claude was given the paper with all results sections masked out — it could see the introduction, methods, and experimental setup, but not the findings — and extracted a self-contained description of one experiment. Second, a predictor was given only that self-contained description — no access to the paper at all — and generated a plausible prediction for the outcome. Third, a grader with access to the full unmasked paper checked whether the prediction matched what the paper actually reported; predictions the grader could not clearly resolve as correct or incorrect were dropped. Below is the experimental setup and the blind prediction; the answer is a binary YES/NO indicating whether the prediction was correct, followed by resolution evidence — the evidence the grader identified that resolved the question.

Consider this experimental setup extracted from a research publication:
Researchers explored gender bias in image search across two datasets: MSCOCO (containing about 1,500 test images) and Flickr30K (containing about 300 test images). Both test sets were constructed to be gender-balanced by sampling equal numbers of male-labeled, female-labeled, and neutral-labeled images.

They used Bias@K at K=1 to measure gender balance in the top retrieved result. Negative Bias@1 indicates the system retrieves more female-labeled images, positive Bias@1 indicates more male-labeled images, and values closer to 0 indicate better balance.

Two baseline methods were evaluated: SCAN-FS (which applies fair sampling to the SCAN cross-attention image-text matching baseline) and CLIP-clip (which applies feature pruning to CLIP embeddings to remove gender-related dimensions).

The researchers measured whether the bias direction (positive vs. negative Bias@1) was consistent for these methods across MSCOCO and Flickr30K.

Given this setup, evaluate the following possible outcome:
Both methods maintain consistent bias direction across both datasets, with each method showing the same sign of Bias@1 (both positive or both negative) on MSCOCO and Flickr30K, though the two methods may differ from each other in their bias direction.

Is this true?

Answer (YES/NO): YES